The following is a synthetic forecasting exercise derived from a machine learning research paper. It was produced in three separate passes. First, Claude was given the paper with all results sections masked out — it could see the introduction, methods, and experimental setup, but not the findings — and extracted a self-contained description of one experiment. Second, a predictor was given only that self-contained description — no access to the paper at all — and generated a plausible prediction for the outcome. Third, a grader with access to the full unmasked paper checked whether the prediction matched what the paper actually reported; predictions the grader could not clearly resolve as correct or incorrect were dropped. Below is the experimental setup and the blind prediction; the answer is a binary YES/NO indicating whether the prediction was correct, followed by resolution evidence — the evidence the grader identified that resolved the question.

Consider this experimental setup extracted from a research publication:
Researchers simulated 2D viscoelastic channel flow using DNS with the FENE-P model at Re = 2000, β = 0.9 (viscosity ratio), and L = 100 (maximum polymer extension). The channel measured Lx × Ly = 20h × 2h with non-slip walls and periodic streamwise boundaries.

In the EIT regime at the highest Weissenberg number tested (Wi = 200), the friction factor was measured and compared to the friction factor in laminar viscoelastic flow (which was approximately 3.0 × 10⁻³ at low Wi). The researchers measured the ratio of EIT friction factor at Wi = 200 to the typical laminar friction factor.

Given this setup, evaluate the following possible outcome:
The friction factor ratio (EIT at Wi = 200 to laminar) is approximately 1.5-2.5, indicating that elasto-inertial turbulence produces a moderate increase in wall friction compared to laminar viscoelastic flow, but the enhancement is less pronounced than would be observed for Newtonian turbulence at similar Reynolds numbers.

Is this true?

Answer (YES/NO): YES